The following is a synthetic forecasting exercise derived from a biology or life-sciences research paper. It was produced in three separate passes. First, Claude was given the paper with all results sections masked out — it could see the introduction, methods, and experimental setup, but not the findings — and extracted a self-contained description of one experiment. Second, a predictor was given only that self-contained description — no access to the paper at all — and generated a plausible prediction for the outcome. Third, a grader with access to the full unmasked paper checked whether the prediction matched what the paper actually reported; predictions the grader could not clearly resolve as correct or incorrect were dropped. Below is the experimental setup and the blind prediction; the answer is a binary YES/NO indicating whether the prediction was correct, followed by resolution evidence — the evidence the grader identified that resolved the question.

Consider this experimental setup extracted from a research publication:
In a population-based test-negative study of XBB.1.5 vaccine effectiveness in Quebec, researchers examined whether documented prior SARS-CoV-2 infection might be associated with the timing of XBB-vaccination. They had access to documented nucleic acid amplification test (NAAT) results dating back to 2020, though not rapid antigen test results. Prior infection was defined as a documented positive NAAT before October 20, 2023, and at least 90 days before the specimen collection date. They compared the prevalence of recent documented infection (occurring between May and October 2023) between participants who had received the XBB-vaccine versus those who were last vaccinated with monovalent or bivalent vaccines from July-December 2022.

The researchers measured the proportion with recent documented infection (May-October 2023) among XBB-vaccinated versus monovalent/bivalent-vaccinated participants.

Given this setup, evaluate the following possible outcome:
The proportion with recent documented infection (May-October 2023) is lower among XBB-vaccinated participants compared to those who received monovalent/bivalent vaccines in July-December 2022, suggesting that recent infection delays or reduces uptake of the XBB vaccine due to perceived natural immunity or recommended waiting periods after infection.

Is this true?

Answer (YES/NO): YES